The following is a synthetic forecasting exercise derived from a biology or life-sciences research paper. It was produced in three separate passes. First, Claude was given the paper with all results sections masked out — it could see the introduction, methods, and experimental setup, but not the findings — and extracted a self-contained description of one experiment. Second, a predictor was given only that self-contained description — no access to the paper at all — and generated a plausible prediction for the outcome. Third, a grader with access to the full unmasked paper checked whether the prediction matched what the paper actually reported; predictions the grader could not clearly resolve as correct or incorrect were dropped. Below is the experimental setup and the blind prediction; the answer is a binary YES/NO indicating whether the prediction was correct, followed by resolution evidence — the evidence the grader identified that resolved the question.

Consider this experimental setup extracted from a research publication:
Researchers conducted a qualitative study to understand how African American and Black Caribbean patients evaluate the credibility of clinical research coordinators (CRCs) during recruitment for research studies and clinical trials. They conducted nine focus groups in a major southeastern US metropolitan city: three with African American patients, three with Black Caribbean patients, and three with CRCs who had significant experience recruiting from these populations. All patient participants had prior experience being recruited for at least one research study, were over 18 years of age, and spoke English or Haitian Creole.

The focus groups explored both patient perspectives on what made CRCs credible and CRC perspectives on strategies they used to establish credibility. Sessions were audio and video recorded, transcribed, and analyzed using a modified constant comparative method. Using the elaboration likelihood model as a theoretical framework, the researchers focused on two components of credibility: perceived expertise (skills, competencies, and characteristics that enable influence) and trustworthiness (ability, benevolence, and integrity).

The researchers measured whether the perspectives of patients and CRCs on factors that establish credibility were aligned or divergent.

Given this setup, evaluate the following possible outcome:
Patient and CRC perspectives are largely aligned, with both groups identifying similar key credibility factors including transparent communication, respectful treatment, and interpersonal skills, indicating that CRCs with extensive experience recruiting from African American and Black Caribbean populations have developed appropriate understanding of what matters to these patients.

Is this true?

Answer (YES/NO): YES